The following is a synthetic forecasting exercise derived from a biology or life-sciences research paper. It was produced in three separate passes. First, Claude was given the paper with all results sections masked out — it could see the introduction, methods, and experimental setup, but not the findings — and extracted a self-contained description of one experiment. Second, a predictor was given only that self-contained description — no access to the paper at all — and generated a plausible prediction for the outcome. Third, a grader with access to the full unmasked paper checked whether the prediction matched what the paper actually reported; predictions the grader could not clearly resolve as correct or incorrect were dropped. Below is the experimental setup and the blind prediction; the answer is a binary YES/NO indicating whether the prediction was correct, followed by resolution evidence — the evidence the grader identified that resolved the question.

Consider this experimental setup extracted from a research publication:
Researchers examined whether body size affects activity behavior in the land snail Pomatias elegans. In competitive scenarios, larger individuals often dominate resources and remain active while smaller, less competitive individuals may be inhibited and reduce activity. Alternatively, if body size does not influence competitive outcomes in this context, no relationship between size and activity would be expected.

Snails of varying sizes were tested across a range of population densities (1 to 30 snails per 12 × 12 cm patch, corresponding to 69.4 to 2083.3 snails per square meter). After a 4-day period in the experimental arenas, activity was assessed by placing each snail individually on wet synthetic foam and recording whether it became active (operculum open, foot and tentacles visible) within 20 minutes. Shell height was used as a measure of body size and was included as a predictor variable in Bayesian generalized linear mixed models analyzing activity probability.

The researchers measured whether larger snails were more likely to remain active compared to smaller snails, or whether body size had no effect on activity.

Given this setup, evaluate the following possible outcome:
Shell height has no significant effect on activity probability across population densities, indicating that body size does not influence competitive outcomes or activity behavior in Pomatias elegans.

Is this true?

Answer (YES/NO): YES